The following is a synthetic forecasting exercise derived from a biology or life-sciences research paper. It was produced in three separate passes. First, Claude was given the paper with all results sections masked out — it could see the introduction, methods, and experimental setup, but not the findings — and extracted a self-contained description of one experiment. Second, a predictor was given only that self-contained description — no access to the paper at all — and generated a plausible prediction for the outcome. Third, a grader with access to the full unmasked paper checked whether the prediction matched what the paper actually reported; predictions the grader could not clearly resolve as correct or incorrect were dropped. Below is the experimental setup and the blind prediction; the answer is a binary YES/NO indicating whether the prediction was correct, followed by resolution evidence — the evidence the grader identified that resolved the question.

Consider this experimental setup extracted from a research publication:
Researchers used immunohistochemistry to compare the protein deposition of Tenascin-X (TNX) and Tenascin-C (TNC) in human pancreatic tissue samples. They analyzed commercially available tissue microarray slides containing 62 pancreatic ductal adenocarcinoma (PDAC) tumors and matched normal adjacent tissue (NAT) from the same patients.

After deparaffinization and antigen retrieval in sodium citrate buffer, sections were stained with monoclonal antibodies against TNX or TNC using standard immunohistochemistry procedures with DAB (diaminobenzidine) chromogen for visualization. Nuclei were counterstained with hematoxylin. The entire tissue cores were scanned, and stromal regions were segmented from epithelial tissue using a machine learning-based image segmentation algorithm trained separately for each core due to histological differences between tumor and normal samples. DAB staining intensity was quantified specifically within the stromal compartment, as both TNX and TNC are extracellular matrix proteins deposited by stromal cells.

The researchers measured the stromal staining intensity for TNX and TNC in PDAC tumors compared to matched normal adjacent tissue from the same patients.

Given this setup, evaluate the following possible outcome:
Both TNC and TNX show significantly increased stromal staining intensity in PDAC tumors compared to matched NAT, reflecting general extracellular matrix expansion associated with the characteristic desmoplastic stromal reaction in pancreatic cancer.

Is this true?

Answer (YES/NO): NO